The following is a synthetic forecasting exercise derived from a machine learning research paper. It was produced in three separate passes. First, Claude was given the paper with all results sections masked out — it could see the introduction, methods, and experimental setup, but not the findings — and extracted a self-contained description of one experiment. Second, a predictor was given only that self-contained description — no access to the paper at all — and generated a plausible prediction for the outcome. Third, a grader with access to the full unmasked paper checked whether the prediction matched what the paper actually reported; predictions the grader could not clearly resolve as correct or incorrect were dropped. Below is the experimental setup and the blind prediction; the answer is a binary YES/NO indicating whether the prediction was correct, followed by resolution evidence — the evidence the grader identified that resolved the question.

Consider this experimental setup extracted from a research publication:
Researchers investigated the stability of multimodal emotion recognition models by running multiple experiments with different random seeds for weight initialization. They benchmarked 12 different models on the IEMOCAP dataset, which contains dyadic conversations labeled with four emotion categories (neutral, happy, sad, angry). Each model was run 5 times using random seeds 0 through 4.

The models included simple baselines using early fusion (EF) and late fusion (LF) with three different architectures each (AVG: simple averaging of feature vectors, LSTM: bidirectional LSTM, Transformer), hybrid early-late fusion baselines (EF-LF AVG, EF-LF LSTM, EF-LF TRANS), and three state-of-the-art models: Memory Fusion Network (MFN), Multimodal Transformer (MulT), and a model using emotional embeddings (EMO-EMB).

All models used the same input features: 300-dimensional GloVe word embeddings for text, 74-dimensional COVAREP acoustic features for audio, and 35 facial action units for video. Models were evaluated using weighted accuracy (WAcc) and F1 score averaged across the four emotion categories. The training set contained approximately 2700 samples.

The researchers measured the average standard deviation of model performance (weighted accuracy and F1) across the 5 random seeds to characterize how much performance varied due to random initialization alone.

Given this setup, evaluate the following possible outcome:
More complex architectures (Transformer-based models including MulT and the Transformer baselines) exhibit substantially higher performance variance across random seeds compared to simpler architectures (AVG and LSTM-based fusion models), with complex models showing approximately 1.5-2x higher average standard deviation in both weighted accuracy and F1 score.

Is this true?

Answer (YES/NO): NO